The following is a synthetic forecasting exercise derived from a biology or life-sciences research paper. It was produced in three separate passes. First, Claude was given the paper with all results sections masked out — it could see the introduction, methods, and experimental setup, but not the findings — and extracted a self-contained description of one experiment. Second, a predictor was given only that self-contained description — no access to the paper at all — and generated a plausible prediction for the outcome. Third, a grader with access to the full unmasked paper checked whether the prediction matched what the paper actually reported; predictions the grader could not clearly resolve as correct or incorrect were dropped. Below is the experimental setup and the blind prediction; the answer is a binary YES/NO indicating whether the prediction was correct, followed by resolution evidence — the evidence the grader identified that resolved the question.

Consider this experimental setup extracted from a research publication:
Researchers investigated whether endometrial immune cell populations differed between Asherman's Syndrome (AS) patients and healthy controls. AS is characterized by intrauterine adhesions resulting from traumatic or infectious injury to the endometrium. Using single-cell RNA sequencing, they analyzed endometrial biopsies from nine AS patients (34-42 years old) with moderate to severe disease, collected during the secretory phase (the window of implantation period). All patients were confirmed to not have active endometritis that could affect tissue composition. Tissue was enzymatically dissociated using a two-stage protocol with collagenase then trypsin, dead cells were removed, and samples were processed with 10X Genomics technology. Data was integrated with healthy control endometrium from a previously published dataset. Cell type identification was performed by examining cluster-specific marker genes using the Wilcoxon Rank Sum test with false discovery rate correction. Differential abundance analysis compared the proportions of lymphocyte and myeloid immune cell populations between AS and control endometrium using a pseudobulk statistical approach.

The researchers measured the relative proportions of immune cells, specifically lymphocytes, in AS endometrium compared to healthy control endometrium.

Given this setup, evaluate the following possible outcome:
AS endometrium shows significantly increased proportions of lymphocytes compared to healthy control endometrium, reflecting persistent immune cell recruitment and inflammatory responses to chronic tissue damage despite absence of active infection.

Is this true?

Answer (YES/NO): YES